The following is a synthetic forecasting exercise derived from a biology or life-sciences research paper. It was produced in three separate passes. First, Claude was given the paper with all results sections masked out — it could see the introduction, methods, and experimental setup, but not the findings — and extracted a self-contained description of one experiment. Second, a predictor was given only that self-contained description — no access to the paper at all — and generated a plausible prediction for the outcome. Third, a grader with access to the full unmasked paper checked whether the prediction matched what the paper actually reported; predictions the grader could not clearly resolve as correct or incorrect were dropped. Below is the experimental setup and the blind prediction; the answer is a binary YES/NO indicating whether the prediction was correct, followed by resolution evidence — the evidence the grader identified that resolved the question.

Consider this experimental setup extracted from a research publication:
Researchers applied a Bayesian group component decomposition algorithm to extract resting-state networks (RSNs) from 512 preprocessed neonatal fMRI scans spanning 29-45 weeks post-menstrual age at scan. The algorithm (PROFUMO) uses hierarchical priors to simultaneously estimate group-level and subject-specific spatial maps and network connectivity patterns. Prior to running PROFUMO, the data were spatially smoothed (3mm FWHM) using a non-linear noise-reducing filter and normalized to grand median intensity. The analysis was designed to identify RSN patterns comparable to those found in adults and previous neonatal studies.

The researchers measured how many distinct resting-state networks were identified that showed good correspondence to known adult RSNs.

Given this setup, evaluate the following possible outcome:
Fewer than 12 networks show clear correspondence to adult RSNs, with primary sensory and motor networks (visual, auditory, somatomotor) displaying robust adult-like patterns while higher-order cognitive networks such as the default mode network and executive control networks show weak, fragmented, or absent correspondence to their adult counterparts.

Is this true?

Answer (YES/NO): NO